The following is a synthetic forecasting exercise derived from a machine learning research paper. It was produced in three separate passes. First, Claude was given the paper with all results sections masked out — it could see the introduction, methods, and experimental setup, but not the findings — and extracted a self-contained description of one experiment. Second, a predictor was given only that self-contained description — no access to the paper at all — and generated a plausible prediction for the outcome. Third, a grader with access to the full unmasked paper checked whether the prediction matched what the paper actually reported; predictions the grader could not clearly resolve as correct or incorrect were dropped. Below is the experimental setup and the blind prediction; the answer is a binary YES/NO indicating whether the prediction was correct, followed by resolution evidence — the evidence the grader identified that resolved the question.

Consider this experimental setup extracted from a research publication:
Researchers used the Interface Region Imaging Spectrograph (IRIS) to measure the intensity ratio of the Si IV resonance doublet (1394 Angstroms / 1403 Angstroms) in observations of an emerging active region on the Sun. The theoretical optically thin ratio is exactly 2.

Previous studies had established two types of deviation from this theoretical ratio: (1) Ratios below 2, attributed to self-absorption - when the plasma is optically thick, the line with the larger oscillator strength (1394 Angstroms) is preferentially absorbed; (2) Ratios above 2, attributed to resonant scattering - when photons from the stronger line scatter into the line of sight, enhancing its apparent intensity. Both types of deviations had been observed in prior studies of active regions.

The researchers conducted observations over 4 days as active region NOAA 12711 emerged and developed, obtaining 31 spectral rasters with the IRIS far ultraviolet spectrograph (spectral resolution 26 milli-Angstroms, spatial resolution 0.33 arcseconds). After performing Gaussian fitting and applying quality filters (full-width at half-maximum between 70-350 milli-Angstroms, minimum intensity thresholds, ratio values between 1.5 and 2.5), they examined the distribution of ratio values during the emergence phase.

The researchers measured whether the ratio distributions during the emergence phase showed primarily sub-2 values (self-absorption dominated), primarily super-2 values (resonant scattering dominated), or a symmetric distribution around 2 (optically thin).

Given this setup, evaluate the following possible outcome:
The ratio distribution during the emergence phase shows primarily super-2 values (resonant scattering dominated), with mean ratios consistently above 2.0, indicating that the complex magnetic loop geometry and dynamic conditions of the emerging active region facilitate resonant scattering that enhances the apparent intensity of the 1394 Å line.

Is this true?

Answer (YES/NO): NO